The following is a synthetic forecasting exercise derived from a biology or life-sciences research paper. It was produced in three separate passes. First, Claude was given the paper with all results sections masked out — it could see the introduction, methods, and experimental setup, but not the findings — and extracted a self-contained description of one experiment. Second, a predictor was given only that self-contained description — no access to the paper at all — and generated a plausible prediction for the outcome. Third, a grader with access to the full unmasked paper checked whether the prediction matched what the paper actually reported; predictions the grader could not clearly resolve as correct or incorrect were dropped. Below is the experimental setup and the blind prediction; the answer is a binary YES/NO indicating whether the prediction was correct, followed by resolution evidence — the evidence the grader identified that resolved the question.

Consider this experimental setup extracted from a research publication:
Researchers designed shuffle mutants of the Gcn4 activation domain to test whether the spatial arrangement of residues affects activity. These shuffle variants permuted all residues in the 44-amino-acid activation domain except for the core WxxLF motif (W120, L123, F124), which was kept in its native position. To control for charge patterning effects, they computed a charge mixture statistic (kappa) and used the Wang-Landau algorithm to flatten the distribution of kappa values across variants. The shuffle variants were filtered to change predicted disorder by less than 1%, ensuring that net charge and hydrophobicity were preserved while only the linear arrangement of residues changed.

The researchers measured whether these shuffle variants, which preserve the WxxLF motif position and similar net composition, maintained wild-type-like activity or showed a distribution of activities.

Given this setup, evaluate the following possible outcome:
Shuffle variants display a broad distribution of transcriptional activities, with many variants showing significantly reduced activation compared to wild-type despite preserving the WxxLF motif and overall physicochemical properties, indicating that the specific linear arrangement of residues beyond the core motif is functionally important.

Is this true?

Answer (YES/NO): YES